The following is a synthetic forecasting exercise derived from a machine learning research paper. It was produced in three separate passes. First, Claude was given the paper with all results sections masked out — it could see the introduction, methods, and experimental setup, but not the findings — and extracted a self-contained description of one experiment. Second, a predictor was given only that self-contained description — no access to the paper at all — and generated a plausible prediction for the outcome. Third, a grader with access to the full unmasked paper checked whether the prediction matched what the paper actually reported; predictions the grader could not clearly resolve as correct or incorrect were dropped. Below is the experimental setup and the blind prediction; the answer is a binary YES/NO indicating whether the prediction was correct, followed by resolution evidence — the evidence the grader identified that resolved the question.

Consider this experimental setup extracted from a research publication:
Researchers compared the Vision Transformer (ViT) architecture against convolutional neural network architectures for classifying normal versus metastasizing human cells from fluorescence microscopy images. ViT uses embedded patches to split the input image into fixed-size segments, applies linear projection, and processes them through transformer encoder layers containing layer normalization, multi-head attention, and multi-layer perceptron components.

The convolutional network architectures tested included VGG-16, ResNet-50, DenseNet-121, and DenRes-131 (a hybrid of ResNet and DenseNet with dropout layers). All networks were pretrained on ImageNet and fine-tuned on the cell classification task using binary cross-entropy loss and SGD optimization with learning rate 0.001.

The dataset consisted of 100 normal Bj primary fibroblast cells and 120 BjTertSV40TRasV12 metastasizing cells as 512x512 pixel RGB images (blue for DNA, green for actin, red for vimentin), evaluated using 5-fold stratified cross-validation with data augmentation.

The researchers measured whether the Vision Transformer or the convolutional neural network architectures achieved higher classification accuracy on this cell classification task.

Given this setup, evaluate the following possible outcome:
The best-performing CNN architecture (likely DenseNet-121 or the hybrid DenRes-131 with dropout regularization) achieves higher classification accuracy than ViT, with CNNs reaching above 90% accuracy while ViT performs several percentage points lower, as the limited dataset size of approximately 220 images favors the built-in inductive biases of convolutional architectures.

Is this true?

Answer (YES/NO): NO